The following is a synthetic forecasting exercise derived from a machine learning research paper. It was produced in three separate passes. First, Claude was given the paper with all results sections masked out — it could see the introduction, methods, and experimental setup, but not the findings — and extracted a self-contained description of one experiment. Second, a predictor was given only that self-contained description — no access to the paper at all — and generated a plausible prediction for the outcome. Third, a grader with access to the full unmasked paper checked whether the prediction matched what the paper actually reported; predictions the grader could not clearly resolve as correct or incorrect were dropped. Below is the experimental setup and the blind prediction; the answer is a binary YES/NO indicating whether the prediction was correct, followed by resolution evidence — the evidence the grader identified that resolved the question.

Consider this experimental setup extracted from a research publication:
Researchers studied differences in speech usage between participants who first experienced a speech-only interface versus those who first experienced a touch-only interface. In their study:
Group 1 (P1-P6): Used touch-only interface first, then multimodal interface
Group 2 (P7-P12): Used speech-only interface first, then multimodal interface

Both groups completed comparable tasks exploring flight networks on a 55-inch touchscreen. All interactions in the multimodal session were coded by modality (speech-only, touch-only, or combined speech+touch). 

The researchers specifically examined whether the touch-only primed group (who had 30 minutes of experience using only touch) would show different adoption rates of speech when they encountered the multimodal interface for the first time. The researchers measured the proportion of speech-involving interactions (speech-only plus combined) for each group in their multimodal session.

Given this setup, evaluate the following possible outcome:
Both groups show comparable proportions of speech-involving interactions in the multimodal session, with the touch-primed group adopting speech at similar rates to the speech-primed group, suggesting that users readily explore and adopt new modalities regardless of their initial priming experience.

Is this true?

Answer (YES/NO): YES